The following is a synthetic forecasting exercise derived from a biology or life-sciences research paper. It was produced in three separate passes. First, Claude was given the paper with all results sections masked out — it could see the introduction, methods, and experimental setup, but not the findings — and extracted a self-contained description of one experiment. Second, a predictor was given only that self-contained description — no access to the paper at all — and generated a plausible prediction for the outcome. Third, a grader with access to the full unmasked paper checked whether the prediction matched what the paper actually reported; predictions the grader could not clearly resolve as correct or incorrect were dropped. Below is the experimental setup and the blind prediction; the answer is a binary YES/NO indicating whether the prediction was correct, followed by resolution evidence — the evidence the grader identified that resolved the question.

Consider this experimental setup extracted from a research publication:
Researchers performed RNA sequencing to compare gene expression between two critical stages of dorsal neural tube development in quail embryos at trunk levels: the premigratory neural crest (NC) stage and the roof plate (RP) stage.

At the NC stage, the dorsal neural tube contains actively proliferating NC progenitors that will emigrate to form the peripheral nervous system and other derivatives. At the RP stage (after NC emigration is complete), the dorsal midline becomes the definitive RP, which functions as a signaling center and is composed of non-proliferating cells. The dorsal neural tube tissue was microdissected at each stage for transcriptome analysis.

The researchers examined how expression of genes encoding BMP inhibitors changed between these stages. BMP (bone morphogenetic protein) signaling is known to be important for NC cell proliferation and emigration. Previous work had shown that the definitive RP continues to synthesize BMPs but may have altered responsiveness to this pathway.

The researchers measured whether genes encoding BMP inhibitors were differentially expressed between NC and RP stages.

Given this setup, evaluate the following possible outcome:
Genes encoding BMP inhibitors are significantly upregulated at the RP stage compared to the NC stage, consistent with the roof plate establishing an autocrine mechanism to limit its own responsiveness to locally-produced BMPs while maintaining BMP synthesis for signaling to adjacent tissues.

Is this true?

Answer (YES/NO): YES